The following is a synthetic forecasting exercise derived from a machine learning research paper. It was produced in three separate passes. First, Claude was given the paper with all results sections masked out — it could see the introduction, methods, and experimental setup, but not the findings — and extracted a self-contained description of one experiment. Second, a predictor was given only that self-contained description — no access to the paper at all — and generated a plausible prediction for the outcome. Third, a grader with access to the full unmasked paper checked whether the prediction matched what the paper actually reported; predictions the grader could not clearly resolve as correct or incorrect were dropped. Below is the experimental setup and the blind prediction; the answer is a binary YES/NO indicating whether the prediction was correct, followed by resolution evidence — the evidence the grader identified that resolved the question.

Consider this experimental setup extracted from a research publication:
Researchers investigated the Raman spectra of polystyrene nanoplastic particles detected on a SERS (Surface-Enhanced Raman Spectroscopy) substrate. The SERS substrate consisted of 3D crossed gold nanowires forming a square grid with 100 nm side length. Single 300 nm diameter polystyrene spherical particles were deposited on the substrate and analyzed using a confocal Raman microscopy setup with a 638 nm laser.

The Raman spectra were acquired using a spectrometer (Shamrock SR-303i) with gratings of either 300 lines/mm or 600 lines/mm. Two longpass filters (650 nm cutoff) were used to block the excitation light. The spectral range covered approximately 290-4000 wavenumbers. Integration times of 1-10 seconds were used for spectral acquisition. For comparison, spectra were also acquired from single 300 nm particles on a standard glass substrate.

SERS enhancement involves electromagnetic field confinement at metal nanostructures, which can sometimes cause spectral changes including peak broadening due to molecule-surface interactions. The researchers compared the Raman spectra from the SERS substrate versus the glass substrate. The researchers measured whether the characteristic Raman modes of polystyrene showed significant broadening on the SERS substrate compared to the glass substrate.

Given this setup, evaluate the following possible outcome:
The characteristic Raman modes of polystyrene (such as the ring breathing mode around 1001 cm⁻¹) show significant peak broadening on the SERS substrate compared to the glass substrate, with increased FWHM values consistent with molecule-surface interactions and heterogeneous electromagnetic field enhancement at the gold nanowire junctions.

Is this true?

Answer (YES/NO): NO